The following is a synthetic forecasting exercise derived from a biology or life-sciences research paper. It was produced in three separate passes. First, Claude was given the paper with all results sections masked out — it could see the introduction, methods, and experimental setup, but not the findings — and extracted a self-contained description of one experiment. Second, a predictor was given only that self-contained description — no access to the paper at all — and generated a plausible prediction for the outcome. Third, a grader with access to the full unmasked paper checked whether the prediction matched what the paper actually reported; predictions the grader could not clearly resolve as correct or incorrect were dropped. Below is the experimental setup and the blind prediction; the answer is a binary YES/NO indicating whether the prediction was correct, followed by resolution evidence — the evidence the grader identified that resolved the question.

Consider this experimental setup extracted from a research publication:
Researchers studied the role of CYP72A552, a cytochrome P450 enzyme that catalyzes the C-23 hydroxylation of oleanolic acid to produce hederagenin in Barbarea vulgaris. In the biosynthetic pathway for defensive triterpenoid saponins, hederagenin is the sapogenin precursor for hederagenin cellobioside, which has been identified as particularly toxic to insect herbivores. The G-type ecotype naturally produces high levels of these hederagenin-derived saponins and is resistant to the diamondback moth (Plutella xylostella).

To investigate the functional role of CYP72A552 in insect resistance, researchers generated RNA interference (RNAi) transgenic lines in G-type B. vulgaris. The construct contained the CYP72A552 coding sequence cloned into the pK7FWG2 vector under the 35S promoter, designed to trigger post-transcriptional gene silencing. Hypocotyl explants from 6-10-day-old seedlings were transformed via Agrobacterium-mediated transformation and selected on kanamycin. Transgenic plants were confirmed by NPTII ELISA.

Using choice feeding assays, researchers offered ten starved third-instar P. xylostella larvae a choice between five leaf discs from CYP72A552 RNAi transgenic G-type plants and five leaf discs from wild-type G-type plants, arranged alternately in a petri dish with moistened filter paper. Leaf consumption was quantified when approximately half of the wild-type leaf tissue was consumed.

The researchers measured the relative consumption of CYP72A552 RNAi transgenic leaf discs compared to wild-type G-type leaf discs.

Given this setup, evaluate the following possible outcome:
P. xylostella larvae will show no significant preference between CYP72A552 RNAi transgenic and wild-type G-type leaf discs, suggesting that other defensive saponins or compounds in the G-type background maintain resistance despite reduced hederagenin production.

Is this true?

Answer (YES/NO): YES